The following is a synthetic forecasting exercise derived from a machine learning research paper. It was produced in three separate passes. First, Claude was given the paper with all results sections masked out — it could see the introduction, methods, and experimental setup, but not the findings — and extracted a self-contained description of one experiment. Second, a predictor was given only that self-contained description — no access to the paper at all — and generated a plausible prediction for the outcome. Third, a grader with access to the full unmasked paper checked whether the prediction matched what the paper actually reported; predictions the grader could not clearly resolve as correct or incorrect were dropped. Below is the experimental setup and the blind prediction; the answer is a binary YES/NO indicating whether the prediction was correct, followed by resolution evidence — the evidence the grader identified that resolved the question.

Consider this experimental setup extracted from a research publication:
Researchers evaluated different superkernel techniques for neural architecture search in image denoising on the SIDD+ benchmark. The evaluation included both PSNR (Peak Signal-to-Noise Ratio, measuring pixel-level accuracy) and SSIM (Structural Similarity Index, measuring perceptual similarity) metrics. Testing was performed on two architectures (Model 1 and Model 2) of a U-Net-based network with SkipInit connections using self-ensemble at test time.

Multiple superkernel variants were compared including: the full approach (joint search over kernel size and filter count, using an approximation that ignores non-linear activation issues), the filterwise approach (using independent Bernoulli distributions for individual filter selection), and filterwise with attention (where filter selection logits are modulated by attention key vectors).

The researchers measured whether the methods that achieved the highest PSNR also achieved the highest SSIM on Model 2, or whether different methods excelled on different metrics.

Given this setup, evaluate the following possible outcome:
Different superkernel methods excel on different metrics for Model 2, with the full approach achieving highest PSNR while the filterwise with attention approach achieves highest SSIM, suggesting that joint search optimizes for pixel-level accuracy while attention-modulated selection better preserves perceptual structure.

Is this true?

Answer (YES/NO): YES